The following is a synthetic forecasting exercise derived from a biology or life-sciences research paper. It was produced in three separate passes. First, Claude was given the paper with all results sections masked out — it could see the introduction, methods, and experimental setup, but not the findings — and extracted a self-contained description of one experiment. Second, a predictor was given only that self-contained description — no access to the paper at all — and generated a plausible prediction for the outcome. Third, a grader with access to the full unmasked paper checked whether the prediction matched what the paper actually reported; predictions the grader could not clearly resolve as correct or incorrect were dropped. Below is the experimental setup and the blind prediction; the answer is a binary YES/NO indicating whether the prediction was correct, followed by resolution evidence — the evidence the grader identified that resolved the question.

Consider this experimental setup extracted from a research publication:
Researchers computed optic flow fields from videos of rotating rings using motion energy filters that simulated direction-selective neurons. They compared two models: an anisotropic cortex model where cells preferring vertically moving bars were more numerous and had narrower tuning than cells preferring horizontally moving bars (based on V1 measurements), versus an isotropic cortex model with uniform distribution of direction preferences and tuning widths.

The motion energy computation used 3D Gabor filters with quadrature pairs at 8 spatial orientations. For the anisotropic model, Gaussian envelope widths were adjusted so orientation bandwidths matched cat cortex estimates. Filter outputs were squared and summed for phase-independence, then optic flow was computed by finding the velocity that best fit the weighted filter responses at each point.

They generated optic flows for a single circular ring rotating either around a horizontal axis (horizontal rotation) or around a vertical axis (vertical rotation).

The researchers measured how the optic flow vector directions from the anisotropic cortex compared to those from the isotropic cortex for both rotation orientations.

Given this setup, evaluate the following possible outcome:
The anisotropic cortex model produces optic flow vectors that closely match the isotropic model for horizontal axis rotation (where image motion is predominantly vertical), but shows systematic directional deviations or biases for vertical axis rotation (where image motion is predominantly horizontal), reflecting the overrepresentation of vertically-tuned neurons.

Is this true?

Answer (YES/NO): NO